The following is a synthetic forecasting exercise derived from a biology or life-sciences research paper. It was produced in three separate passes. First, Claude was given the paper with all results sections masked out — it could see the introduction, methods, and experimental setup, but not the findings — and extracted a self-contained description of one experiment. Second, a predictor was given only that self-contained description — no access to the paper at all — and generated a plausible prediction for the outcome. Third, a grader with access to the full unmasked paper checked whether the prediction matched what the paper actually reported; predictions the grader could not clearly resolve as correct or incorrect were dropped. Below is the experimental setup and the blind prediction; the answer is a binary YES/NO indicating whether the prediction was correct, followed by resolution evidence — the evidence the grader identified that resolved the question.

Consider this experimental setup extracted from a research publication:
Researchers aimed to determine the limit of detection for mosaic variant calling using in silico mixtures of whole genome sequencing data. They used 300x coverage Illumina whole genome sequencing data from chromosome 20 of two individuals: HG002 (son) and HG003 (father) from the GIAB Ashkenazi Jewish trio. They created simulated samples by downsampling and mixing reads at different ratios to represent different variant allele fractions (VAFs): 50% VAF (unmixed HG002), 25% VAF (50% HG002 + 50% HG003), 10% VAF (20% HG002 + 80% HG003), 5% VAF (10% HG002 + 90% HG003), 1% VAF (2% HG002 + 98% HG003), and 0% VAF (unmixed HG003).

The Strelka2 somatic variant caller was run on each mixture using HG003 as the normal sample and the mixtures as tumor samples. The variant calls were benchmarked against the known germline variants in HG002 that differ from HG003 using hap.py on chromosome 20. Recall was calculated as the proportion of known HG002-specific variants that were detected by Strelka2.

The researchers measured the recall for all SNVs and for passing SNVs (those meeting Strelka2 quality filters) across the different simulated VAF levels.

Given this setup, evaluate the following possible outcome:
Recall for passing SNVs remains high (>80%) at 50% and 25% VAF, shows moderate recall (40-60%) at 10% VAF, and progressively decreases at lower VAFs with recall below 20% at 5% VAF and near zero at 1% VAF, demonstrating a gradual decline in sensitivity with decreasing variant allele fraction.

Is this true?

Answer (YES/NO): NO